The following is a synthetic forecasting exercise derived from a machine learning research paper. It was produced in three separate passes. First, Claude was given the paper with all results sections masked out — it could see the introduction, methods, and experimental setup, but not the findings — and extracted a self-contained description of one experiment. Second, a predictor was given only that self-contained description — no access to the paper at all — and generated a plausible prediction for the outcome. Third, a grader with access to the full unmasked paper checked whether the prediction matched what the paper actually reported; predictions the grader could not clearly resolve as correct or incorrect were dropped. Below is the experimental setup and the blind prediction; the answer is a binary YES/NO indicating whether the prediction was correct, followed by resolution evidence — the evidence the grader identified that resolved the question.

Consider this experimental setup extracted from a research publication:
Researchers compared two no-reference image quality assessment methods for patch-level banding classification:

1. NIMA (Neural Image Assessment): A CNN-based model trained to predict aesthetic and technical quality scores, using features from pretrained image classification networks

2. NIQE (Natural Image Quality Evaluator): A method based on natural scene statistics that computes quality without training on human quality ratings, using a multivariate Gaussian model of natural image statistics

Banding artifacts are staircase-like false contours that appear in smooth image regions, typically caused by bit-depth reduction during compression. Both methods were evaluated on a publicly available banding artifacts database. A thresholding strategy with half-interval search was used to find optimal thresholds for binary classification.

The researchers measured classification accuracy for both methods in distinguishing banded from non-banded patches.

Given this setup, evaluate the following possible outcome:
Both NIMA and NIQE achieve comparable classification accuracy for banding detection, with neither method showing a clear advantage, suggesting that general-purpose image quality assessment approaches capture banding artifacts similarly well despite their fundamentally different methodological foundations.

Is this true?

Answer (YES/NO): NO